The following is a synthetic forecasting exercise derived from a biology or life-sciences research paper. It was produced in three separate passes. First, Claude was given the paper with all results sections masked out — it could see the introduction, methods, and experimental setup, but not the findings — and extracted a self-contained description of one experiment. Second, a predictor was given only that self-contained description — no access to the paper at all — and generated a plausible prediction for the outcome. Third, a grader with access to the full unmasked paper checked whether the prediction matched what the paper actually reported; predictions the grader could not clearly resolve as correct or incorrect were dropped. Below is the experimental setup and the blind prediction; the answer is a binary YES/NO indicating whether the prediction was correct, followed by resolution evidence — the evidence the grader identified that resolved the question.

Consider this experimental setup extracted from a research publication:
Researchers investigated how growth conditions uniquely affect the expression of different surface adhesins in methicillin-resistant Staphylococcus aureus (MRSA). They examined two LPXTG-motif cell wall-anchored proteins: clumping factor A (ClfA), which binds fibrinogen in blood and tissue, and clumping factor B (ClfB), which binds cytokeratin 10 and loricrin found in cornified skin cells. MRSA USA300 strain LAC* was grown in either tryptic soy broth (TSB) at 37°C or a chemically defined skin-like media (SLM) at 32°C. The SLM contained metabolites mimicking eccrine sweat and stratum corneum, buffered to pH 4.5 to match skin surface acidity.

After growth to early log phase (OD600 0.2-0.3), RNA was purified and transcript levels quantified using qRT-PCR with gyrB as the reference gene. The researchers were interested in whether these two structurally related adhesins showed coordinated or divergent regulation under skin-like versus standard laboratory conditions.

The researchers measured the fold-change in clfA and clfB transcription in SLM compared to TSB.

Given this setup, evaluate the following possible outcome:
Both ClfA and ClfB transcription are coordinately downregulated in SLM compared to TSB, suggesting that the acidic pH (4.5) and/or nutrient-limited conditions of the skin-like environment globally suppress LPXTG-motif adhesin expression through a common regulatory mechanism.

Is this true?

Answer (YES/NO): NO